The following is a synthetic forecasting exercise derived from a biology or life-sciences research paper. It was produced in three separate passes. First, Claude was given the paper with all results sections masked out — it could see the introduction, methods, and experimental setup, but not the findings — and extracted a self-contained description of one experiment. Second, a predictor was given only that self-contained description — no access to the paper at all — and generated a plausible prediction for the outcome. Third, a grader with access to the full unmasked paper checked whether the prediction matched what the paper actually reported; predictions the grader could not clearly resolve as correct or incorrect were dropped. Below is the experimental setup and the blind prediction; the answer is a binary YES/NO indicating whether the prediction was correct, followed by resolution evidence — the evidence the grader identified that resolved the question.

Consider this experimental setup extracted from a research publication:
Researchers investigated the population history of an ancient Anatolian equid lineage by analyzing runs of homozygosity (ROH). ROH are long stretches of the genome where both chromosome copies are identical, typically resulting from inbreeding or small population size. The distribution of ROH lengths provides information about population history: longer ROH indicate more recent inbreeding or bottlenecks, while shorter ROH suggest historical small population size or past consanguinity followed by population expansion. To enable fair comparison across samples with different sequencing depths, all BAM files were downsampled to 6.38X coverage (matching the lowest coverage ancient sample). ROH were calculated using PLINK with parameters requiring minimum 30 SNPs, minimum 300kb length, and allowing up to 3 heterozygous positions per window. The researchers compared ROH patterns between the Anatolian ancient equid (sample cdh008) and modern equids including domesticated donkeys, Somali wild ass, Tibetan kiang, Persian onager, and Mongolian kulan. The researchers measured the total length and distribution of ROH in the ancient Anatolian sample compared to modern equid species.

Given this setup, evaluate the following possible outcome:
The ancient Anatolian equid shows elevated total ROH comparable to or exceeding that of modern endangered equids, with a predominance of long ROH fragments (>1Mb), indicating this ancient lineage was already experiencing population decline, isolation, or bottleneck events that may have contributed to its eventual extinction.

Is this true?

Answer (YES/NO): NO